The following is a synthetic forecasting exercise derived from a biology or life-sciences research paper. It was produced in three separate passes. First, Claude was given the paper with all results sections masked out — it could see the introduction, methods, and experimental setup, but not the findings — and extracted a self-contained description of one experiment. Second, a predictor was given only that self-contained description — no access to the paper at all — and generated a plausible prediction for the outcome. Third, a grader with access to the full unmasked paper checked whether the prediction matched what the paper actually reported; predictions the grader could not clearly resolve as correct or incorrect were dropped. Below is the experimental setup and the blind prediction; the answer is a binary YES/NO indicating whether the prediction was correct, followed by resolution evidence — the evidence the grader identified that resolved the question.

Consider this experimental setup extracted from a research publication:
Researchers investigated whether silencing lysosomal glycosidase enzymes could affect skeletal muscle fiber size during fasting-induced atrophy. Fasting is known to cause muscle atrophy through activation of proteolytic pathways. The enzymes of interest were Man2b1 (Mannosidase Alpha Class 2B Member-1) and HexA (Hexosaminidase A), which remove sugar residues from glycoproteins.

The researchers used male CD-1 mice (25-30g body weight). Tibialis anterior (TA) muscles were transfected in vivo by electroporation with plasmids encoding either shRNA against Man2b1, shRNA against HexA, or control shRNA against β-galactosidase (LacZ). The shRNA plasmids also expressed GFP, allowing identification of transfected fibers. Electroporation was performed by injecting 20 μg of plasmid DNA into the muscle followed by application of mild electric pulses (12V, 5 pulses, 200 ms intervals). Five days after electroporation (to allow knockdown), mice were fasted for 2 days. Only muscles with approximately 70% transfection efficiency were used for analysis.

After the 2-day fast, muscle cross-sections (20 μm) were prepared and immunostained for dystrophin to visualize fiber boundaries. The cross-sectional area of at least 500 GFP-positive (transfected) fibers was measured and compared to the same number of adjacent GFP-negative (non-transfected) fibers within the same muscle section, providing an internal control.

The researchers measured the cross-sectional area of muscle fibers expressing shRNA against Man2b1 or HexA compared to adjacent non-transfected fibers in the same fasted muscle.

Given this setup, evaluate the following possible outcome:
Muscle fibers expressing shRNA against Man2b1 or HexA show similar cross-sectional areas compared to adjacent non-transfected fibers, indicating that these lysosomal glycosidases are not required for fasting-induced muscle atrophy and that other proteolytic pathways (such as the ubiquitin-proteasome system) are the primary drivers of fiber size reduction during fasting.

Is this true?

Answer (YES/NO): NO